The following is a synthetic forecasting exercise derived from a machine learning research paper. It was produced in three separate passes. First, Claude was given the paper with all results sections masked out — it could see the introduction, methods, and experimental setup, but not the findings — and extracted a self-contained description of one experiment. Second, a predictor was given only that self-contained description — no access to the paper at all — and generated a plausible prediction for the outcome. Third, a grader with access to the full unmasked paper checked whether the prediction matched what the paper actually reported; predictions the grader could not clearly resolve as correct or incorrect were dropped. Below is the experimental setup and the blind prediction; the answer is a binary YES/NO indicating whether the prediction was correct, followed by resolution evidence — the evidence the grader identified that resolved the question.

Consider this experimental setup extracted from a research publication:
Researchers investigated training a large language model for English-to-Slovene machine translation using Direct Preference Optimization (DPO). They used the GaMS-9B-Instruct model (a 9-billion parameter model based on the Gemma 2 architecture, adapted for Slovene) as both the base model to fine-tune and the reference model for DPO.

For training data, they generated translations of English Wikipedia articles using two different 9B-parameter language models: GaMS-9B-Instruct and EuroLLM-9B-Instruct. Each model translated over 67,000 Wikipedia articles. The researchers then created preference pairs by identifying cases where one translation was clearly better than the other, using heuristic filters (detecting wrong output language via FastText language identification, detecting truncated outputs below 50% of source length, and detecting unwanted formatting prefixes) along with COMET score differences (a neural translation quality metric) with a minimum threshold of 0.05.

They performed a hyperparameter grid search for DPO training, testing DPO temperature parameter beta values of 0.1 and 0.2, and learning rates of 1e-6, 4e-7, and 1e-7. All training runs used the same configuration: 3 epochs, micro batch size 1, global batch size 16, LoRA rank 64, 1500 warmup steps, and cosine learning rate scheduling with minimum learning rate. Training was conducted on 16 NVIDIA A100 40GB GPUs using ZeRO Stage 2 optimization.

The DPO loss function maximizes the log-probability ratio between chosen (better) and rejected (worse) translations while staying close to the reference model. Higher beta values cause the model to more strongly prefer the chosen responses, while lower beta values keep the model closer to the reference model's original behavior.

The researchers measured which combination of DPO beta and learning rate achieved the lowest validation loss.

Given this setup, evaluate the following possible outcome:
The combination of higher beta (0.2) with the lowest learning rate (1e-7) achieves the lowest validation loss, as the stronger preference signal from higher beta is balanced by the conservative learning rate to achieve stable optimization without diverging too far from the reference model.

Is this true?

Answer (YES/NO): NO